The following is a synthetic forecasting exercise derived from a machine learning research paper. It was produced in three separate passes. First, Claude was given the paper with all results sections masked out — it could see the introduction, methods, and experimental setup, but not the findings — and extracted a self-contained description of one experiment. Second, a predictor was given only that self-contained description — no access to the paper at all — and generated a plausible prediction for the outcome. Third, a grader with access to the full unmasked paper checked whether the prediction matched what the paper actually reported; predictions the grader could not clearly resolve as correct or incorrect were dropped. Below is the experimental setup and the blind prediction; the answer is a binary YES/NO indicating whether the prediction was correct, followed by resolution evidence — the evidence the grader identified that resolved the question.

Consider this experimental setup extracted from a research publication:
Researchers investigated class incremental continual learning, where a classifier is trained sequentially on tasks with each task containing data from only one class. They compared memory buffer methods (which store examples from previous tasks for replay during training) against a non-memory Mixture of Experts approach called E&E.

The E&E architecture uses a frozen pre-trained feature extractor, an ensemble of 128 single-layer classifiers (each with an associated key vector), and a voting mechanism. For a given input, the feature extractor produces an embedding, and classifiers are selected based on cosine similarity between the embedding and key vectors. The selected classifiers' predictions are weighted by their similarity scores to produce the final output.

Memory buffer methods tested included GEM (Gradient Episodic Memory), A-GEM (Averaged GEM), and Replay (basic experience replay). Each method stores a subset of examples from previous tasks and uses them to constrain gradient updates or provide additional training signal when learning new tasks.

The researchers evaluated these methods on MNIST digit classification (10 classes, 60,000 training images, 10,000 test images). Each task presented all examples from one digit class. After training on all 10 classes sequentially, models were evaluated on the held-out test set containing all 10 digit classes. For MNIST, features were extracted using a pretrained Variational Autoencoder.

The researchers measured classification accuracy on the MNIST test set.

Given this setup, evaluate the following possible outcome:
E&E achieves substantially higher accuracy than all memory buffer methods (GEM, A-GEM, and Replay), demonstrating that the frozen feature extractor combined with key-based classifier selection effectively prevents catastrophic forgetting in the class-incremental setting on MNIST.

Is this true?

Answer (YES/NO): YES